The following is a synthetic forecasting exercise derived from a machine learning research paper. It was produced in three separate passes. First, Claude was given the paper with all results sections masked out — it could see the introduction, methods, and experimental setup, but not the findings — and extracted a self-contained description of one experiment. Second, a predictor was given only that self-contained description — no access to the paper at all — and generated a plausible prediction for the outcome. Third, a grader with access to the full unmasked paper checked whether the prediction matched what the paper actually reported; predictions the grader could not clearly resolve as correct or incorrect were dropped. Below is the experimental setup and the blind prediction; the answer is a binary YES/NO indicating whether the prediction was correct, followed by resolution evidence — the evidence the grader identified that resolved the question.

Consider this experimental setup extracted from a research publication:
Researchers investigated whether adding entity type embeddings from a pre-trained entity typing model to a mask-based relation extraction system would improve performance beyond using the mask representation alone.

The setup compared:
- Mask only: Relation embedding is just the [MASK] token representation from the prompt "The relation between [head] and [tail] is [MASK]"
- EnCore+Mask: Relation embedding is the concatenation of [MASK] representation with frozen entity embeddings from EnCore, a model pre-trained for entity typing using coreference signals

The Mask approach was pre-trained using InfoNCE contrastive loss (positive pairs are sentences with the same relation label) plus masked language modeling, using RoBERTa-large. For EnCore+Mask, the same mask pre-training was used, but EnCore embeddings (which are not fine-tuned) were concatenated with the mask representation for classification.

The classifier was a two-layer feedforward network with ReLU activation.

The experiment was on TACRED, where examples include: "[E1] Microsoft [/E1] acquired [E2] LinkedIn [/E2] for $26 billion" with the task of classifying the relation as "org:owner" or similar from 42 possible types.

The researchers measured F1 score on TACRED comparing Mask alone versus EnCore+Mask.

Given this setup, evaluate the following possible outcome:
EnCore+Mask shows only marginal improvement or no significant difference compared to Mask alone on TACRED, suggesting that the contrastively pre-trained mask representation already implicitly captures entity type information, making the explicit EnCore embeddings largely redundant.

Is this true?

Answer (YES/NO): NO